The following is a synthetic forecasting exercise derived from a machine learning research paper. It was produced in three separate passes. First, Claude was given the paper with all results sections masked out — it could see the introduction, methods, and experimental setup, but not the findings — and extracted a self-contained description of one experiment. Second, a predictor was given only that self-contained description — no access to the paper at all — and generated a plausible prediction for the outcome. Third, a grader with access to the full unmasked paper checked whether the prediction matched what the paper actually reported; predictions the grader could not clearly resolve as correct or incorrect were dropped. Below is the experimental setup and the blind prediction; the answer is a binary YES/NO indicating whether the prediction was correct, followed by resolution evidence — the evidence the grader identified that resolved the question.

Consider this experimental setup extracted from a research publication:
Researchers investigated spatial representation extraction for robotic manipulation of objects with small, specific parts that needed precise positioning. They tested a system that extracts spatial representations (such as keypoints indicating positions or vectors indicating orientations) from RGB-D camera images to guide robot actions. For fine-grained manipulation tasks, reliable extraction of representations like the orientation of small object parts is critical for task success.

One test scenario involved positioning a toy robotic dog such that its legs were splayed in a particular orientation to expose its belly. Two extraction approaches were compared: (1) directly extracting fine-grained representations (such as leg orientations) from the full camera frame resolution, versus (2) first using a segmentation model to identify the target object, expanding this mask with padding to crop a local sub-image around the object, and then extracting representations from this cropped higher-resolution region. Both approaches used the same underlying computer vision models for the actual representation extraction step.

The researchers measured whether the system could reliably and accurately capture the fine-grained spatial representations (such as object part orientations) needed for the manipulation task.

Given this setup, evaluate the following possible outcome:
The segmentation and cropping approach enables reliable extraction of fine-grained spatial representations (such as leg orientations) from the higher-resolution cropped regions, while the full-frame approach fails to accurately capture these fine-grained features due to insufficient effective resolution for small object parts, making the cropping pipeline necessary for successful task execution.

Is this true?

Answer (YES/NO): YES